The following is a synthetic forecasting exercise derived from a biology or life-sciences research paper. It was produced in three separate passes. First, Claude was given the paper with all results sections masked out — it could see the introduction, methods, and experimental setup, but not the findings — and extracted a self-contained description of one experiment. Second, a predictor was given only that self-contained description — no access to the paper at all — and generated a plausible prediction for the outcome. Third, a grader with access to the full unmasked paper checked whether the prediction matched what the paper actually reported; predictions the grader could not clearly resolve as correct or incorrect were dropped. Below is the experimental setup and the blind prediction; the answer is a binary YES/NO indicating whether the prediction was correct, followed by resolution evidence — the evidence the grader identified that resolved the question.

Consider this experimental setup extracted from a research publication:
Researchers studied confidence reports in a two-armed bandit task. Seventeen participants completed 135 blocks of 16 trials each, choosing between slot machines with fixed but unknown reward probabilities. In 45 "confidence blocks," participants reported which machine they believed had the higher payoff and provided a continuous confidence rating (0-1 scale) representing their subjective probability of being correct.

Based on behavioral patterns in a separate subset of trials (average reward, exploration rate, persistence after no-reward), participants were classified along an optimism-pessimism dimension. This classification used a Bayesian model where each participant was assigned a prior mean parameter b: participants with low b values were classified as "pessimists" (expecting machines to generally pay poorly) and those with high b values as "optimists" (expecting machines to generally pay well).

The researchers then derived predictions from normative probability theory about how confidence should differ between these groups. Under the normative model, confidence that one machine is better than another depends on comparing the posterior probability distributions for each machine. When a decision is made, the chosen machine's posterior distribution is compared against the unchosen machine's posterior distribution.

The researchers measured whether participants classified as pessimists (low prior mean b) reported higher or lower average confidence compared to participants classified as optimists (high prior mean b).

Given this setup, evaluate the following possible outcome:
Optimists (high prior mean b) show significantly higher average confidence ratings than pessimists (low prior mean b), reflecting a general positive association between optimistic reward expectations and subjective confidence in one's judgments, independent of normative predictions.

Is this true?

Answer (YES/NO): NO